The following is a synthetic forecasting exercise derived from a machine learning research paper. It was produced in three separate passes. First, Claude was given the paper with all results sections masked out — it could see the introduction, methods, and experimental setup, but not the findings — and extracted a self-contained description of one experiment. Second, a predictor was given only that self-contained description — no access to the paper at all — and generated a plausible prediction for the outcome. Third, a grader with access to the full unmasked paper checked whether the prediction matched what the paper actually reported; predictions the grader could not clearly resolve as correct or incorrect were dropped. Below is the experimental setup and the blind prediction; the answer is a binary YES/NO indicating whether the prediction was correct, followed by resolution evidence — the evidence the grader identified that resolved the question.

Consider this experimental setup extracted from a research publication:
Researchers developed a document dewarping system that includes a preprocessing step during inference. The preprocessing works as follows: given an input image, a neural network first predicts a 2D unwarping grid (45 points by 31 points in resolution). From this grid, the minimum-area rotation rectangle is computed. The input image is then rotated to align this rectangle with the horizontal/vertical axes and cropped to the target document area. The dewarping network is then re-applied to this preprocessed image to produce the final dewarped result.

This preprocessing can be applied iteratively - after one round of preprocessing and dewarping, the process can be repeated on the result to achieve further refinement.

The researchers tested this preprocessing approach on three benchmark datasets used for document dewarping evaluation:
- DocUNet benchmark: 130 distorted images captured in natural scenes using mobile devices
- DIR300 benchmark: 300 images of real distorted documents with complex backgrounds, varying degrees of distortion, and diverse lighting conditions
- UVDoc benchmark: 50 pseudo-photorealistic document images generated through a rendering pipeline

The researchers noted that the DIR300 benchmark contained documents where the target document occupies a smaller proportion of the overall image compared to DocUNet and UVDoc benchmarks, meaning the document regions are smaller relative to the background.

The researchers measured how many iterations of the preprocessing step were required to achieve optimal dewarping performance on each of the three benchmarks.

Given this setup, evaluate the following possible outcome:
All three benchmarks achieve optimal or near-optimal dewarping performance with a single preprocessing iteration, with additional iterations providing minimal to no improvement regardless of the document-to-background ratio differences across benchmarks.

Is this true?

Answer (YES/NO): NO